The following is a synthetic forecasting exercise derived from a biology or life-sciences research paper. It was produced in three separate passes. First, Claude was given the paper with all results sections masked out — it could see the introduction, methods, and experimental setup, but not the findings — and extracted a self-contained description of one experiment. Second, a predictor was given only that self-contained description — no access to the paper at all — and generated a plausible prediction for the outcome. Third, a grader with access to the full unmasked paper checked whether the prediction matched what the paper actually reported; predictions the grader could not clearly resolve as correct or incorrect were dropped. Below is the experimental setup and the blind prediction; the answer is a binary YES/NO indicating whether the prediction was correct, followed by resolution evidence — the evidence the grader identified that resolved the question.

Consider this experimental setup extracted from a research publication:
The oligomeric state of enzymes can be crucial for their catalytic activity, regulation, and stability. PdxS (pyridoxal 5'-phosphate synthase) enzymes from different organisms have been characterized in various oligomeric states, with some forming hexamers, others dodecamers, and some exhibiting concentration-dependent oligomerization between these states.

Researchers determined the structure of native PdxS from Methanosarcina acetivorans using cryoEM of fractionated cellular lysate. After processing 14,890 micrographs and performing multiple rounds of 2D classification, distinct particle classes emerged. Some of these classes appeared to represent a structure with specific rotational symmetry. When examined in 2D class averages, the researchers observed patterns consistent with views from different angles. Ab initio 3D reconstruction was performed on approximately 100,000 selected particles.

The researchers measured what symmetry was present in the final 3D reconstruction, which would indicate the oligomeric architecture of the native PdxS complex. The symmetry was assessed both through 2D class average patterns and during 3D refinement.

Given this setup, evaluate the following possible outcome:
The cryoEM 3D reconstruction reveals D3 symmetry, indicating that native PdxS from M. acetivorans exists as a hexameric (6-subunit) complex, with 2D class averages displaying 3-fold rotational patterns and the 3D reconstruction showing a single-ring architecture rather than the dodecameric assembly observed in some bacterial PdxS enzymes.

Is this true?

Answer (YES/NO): NO